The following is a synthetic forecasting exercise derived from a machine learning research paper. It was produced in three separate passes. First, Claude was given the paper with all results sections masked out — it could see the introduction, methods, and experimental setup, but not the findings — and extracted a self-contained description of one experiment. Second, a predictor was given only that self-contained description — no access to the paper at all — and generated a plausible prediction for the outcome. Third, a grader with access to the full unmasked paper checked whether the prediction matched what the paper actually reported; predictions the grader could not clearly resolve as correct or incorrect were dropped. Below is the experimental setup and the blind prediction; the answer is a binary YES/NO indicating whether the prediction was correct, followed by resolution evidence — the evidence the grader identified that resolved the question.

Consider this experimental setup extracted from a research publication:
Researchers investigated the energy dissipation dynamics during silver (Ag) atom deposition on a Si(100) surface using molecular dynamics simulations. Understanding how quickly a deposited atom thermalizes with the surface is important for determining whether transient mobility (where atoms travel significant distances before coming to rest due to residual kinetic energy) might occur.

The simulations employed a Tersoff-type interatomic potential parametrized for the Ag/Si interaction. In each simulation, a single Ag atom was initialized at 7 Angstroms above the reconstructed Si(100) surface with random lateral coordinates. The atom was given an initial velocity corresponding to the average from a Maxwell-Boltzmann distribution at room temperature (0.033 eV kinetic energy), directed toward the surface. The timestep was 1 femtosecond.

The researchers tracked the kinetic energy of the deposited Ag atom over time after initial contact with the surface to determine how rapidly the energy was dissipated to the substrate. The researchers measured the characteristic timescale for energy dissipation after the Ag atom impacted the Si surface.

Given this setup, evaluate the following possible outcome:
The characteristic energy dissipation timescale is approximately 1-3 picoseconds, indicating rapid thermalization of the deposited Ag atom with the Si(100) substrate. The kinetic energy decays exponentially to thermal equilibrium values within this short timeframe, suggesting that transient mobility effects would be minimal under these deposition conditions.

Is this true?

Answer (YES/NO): YES